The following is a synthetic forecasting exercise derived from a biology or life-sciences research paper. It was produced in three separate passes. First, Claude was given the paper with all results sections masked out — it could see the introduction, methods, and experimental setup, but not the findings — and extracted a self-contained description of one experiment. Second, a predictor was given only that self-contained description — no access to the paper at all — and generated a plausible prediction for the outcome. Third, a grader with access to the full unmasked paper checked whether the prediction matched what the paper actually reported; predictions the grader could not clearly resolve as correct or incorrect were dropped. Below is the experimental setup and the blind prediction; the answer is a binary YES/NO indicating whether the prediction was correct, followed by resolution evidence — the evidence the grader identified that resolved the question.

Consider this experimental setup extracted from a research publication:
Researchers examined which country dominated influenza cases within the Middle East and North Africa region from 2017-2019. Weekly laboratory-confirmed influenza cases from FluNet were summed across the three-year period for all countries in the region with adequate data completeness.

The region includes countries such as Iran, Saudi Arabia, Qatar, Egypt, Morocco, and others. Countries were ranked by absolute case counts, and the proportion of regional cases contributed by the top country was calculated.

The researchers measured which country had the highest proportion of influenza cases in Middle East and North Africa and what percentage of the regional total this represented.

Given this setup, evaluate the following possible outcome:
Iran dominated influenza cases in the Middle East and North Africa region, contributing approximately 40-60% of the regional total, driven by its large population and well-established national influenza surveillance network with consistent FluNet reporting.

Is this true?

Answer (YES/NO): NO